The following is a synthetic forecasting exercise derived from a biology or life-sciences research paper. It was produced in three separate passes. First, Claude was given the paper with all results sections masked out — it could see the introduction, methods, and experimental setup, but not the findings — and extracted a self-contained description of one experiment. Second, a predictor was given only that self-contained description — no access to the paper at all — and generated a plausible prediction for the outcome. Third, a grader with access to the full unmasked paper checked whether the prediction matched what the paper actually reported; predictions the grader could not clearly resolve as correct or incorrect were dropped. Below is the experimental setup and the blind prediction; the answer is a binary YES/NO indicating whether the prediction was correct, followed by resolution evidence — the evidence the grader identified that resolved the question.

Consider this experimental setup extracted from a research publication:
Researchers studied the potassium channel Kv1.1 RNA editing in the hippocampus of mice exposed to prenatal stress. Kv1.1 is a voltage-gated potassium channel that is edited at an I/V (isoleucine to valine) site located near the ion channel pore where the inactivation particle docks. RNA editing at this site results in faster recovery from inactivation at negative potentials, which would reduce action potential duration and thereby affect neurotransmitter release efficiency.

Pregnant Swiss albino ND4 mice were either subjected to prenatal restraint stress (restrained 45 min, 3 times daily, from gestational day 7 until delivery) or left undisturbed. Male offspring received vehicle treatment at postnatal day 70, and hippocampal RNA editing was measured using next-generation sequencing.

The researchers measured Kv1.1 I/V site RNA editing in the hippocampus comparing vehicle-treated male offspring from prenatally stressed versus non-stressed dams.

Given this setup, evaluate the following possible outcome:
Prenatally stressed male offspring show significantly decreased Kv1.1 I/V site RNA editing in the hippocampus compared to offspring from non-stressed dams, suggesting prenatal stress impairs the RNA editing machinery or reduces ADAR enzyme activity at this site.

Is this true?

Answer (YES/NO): YES